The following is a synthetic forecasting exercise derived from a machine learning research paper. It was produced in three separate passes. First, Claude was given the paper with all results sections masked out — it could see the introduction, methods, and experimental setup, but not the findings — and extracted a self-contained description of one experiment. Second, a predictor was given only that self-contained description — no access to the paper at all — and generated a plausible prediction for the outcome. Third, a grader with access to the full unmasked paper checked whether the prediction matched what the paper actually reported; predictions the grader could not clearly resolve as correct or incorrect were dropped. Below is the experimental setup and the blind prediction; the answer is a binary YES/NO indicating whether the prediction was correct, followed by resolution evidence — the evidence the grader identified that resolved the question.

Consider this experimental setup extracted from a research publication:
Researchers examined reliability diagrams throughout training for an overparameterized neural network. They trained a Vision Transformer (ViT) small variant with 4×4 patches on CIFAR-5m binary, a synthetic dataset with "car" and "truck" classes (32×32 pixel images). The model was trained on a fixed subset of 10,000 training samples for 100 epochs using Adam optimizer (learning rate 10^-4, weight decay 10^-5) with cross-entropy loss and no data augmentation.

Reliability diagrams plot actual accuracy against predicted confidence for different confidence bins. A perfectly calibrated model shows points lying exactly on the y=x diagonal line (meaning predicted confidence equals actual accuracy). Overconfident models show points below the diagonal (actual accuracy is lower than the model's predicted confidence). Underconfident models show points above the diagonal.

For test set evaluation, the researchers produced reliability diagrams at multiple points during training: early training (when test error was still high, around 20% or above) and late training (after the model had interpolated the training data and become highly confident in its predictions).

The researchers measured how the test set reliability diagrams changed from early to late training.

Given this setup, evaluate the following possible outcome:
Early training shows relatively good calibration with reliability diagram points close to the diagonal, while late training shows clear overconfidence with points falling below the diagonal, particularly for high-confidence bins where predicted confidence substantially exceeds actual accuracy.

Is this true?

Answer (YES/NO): YES